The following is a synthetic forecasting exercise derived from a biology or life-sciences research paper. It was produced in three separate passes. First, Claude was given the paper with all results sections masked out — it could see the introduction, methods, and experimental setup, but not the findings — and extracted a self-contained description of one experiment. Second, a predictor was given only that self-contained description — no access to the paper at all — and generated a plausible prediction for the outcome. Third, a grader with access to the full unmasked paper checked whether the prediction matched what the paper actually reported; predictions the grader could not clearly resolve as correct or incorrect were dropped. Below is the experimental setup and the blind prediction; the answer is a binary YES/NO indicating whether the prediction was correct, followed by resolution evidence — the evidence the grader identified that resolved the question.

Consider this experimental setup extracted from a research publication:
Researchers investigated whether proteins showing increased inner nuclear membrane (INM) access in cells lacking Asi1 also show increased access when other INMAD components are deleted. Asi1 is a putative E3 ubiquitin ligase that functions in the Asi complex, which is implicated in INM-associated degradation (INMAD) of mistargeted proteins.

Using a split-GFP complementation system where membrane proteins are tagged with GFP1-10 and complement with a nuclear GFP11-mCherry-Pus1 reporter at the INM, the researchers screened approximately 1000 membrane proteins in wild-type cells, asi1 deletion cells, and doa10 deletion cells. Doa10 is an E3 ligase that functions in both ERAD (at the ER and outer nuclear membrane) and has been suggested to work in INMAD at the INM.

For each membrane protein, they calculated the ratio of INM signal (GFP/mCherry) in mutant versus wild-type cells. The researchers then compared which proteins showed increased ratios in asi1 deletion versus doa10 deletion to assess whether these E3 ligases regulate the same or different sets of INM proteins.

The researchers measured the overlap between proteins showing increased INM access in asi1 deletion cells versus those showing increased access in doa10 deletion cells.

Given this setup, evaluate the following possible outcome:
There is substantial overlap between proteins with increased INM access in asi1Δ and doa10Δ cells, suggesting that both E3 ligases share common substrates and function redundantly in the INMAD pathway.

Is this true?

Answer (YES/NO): NO